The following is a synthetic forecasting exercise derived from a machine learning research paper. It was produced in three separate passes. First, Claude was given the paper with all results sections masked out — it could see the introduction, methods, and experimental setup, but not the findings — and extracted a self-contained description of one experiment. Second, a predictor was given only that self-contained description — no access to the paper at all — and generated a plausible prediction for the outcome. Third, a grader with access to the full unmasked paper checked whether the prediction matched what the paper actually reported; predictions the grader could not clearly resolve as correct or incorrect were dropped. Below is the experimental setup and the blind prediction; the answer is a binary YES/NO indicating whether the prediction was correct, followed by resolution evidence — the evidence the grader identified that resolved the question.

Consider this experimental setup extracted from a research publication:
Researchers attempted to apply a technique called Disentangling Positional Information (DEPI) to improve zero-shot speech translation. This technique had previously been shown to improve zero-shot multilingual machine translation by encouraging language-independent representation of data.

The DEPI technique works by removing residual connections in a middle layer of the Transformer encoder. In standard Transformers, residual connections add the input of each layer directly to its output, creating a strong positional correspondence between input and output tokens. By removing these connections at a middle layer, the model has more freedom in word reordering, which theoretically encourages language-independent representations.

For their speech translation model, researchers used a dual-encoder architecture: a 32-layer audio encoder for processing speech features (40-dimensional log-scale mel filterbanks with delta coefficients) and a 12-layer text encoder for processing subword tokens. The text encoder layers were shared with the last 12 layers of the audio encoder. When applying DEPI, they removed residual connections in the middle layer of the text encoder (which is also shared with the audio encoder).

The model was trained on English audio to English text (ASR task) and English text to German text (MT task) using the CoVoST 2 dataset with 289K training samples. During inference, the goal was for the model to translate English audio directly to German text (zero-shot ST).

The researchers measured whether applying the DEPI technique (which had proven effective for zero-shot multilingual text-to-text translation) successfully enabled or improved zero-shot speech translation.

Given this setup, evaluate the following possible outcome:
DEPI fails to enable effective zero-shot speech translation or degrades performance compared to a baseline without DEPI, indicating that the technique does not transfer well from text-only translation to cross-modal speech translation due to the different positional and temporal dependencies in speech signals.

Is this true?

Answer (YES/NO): YES